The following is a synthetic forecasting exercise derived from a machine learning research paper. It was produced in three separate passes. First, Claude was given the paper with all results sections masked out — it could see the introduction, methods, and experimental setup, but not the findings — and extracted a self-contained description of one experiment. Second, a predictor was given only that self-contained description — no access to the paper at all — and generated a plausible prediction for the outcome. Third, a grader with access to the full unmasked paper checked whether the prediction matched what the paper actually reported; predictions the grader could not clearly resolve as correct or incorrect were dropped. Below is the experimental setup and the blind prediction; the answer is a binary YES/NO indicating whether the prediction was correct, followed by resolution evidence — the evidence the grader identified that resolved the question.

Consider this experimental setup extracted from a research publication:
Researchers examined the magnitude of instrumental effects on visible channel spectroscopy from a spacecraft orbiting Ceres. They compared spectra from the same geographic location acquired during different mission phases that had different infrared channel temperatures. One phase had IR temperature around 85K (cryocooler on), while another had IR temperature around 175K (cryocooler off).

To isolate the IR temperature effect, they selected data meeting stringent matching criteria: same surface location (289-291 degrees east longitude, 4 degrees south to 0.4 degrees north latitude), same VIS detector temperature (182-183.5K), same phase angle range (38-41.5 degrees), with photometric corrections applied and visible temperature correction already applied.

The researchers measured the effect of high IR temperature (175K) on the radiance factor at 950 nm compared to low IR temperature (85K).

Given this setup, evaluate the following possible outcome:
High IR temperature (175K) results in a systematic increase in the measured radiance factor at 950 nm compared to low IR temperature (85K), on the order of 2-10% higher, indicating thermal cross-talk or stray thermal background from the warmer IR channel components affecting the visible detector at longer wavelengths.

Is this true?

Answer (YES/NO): NO